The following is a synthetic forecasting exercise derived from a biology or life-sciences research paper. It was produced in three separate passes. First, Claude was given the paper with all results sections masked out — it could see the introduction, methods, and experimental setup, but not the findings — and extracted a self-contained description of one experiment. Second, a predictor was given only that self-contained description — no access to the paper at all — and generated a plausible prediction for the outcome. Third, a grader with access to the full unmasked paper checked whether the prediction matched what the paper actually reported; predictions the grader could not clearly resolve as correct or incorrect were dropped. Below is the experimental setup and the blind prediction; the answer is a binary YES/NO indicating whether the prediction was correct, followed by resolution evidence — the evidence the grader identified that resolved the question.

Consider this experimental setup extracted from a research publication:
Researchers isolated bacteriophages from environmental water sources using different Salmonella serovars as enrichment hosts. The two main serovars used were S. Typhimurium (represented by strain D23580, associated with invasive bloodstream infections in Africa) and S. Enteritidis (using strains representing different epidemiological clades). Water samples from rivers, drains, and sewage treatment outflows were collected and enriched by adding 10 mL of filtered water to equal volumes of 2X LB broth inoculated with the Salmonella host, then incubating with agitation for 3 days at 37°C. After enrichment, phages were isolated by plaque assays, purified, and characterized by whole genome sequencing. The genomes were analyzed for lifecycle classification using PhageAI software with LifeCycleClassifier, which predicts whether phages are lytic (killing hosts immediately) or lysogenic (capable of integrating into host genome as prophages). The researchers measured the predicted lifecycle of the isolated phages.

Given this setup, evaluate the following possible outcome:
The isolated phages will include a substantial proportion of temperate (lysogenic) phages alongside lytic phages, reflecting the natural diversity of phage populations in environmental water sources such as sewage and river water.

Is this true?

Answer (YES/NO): NO